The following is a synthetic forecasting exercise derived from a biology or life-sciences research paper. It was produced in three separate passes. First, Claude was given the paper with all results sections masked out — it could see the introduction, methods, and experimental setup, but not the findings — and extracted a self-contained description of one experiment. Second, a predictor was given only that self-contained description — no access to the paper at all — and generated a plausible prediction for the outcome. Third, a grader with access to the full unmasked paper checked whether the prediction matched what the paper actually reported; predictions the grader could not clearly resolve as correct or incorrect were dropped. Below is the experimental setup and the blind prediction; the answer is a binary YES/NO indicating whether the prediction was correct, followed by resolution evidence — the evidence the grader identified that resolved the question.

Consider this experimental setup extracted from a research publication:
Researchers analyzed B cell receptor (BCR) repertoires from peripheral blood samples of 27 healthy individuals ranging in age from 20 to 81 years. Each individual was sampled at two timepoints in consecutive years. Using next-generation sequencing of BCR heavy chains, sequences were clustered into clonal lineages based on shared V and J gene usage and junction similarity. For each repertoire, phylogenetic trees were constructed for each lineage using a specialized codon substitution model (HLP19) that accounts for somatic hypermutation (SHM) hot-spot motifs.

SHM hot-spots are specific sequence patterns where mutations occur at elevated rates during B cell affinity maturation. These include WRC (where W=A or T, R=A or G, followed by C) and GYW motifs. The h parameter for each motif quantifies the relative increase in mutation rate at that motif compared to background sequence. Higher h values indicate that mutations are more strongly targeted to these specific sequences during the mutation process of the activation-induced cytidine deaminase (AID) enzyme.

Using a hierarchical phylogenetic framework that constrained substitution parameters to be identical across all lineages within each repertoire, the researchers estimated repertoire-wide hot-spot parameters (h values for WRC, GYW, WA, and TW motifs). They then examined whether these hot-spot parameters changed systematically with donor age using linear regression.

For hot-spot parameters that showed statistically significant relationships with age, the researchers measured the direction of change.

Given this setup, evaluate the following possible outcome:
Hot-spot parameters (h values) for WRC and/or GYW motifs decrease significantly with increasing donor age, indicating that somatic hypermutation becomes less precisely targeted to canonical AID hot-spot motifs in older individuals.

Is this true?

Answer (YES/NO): NO